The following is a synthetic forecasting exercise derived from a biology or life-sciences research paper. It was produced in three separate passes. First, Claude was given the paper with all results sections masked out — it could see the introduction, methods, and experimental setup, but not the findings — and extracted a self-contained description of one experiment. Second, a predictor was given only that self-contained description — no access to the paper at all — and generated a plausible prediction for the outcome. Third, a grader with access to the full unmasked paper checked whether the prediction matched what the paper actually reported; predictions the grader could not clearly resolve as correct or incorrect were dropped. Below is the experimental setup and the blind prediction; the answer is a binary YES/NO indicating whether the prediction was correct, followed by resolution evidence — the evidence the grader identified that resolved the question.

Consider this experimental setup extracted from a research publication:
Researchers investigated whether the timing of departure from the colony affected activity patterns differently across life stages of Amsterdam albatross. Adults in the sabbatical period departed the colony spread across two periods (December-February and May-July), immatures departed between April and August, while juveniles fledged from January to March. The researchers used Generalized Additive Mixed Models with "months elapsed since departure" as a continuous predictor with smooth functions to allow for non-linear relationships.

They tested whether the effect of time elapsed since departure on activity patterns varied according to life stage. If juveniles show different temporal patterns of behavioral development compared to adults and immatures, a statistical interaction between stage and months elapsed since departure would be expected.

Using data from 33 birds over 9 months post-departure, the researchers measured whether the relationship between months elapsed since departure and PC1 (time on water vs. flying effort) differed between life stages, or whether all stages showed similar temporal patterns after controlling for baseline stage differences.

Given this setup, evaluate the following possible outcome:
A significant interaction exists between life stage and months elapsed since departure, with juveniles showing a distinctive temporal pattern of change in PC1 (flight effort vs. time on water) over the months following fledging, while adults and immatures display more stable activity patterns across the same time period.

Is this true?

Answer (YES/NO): NO